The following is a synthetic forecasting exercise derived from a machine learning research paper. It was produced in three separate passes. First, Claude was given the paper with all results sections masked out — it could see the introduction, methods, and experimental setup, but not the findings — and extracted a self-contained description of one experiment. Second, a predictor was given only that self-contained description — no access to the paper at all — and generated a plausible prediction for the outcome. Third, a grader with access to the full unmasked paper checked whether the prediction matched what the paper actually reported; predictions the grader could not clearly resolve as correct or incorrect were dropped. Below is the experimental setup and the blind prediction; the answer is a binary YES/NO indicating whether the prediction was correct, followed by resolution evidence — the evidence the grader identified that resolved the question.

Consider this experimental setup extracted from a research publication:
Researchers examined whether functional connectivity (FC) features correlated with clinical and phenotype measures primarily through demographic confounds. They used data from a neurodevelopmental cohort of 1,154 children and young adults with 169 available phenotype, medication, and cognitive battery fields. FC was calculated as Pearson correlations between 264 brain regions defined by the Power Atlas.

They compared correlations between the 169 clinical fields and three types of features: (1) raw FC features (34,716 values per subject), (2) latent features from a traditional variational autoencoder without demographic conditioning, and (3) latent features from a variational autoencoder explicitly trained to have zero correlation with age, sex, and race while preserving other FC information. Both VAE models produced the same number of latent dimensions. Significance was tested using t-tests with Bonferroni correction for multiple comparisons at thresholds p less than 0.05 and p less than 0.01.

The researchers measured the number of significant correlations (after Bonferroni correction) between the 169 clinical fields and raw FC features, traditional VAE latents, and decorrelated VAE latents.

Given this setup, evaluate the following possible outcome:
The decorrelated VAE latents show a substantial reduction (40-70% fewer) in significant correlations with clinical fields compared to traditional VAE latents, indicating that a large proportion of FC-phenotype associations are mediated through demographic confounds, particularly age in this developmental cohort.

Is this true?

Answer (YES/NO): NO